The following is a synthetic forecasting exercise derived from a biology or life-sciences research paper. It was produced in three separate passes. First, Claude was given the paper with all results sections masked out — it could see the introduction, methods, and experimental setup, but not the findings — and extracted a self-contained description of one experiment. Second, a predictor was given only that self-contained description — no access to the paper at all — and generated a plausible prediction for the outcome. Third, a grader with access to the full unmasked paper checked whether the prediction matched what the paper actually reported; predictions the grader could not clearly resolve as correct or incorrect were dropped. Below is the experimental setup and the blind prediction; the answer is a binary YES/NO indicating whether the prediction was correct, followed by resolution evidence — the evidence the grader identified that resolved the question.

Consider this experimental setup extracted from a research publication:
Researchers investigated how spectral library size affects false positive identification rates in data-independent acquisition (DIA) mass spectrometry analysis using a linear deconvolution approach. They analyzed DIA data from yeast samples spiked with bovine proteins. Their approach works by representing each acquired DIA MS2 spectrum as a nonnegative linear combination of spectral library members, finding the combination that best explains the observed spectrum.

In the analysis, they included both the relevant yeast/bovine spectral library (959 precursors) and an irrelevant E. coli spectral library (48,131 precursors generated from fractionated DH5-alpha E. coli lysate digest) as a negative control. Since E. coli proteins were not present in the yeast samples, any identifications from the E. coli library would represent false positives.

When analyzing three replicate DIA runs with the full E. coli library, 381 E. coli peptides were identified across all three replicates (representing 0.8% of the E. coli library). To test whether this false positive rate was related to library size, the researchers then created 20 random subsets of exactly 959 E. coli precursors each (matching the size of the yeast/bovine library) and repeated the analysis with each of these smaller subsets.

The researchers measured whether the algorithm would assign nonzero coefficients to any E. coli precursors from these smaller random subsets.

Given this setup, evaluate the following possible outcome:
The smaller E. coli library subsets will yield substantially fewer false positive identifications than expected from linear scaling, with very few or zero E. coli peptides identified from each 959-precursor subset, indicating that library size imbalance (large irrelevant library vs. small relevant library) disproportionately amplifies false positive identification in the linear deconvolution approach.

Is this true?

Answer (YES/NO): YES